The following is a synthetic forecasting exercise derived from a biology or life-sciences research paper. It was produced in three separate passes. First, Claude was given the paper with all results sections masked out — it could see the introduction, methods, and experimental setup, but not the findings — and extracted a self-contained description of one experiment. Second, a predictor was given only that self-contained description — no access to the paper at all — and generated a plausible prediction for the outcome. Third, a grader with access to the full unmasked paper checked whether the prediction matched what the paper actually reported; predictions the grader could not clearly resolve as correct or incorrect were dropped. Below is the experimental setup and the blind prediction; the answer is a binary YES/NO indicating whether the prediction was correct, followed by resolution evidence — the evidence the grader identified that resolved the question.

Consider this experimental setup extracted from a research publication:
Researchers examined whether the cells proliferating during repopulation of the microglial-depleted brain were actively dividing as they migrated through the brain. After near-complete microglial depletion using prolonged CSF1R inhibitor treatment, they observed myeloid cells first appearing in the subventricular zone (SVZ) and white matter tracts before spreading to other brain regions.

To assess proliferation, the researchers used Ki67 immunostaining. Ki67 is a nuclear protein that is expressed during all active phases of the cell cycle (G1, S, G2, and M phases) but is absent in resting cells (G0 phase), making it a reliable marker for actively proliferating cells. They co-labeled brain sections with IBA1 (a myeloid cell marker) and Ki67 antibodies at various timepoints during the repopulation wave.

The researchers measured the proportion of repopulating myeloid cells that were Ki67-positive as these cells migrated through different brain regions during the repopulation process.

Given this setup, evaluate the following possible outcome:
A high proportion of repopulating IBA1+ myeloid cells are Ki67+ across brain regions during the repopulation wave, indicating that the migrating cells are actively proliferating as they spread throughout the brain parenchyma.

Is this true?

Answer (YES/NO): NO